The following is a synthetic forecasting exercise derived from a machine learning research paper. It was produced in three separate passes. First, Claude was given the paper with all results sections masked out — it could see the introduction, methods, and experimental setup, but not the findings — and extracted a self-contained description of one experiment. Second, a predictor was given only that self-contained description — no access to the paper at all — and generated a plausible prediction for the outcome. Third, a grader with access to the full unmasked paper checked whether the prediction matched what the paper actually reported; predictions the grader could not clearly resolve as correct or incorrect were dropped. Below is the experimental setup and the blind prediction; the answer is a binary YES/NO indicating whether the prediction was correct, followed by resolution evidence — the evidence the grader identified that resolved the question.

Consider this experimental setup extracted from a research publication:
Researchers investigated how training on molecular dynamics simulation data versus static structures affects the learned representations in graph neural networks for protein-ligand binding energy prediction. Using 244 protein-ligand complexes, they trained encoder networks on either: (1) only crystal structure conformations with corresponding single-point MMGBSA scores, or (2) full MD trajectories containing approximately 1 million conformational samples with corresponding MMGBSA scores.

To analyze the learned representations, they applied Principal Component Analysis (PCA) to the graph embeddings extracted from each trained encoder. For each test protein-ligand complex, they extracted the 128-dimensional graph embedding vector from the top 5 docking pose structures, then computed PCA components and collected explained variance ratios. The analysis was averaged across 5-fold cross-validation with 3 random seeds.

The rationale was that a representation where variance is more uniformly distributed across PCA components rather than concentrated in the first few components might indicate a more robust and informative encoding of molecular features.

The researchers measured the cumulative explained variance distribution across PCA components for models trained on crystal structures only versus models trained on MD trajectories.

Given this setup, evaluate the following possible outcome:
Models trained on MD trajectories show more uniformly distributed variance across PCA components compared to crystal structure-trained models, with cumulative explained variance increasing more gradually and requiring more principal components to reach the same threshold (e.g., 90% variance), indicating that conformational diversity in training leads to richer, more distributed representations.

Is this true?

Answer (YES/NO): YES